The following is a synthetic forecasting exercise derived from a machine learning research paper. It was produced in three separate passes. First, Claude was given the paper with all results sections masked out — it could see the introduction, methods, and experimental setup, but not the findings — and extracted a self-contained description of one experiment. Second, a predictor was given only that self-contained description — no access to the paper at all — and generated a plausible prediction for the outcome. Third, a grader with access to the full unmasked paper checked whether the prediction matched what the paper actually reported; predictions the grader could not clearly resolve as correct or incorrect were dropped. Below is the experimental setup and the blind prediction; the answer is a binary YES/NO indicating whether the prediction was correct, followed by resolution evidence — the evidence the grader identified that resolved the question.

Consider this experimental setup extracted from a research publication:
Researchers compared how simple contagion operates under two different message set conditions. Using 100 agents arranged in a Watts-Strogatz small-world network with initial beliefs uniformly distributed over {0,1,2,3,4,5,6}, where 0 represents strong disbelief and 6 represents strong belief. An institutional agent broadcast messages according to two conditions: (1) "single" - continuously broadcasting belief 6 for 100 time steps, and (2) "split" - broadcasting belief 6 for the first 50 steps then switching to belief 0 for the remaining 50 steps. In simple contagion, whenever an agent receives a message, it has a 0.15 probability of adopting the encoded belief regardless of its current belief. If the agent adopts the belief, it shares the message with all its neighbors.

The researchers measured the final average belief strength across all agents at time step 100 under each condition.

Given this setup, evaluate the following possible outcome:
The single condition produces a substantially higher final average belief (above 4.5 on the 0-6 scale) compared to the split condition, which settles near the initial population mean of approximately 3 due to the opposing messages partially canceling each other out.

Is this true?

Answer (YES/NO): NO